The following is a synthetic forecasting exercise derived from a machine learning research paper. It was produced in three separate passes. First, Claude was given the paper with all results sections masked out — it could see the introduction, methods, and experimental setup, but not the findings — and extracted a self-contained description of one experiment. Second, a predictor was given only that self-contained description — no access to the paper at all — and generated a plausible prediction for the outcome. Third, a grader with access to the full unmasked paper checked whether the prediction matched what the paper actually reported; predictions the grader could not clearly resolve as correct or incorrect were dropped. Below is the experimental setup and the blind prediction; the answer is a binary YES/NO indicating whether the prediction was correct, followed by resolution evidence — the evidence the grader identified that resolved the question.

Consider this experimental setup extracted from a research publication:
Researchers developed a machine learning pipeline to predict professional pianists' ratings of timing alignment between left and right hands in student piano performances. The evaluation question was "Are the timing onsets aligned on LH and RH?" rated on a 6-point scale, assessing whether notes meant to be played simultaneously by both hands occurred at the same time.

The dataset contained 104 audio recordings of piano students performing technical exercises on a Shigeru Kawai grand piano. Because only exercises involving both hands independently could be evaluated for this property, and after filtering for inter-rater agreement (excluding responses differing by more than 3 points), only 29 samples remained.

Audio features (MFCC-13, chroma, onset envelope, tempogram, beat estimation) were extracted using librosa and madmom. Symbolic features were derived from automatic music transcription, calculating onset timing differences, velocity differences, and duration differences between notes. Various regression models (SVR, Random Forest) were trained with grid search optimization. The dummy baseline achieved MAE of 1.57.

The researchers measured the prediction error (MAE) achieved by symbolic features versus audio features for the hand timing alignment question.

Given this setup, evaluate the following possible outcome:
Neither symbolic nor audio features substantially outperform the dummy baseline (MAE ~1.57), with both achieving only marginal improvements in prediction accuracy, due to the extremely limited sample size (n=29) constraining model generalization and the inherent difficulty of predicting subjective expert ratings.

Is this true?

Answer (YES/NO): NO